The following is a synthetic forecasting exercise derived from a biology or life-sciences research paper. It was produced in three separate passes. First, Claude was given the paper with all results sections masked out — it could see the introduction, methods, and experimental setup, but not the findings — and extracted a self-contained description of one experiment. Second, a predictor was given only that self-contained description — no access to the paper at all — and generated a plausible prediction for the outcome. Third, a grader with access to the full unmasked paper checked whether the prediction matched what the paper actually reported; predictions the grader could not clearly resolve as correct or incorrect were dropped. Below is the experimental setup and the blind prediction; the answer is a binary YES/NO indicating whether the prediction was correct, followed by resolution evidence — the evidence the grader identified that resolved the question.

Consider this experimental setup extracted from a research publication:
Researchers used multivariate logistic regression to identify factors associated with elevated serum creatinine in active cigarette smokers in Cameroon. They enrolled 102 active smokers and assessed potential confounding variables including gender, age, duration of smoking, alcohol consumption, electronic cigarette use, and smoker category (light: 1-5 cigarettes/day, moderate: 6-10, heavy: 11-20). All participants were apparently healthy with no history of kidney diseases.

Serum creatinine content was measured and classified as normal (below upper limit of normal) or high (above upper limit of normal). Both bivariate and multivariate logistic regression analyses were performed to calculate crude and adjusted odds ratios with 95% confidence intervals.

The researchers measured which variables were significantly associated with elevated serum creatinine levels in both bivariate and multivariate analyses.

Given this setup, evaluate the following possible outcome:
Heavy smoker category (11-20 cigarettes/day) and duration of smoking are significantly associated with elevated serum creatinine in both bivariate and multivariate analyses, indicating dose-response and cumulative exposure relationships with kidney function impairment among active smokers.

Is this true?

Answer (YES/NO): NO